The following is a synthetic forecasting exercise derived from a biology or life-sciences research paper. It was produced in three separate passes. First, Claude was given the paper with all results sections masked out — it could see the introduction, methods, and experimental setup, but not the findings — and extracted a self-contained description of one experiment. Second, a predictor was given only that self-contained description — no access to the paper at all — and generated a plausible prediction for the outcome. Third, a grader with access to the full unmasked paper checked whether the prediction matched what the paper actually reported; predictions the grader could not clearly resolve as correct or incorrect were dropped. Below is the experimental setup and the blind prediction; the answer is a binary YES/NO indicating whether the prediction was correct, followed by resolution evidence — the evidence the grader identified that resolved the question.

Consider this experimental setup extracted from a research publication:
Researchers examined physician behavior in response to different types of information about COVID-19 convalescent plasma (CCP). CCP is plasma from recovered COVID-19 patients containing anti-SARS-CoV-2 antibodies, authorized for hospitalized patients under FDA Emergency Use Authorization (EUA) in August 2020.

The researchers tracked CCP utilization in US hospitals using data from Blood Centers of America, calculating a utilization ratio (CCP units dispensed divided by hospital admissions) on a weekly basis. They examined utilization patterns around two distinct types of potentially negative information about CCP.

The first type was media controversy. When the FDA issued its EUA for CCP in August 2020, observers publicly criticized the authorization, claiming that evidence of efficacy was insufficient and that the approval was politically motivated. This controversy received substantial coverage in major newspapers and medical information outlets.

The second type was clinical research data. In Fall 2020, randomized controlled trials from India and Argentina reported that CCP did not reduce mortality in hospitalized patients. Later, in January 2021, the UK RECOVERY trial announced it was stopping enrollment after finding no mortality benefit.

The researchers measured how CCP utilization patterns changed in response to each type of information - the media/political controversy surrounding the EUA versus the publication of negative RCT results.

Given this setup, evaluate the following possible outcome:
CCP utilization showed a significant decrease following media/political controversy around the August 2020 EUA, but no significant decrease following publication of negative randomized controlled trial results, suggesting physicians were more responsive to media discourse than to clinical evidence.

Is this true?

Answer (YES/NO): NO